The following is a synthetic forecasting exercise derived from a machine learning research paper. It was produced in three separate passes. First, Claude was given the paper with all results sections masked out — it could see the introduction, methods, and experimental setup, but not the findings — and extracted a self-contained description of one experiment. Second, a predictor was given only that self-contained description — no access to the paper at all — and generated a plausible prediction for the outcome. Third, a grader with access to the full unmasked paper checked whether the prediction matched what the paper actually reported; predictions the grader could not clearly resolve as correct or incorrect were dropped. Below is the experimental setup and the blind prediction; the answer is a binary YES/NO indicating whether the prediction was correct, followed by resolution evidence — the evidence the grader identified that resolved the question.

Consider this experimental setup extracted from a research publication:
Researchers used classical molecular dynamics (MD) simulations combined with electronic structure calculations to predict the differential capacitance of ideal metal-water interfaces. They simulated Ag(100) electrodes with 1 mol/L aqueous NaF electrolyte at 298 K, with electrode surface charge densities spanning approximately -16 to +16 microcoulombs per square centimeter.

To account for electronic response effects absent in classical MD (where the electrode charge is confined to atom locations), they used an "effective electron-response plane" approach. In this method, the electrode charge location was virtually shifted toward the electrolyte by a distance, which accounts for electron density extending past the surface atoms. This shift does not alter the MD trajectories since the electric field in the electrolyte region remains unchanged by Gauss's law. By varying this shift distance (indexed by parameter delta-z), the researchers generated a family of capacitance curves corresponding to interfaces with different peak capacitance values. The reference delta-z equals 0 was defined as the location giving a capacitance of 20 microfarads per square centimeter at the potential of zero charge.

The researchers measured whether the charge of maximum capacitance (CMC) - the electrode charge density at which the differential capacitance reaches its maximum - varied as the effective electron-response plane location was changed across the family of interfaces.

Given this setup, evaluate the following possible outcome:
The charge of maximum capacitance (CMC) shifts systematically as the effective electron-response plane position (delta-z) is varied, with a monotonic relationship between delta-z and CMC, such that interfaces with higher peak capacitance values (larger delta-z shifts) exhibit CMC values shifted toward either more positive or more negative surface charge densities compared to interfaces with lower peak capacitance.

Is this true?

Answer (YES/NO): NO